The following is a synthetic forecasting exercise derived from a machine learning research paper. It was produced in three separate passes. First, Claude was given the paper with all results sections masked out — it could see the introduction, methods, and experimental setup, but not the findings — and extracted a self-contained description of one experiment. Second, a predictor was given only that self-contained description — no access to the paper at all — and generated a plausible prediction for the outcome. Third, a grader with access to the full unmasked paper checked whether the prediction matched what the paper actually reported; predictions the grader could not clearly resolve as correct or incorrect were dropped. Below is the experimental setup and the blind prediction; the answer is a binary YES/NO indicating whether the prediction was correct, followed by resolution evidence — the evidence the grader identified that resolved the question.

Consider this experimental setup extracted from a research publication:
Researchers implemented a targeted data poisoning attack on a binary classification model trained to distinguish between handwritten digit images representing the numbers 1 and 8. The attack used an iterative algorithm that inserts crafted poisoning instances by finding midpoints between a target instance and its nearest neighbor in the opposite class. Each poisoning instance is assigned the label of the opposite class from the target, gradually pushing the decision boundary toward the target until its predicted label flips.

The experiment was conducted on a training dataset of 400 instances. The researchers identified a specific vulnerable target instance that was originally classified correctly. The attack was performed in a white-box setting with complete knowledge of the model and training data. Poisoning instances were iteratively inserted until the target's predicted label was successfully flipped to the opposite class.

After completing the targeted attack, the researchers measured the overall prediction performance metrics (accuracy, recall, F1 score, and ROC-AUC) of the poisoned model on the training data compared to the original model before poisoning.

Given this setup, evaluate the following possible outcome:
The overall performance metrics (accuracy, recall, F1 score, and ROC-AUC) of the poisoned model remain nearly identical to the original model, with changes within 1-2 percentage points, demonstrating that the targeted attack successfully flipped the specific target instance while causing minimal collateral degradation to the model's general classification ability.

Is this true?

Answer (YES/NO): YES